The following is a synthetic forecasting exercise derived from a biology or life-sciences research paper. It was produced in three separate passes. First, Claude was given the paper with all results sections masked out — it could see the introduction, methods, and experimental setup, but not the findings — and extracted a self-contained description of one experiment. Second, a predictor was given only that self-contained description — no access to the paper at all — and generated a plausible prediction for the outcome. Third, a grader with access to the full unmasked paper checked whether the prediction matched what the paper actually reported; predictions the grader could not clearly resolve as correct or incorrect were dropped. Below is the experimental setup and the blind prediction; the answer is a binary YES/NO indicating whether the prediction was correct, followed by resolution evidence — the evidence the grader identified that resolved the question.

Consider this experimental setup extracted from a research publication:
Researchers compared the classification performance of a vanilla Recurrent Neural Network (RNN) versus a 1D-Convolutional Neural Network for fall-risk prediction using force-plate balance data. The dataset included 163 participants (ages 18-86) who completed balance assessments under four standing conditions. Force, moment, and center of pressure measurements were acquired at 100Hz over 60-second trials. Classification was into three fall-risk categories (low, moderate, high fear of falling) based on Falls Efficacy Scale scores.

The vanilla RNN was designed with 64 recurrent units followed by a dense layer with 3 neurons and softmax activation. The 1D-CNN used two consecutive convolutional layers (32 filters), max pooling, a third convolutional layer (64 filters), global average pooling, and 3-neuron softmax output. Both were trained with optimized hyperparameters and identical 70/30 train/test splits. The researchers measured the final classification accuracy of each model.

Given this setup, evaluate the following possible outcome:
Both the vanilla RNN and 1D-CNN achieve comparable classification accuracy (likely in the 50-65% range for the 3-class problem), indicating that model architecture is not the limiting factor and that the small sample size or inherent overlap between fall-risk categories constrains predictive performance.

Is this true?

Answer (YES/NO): NO